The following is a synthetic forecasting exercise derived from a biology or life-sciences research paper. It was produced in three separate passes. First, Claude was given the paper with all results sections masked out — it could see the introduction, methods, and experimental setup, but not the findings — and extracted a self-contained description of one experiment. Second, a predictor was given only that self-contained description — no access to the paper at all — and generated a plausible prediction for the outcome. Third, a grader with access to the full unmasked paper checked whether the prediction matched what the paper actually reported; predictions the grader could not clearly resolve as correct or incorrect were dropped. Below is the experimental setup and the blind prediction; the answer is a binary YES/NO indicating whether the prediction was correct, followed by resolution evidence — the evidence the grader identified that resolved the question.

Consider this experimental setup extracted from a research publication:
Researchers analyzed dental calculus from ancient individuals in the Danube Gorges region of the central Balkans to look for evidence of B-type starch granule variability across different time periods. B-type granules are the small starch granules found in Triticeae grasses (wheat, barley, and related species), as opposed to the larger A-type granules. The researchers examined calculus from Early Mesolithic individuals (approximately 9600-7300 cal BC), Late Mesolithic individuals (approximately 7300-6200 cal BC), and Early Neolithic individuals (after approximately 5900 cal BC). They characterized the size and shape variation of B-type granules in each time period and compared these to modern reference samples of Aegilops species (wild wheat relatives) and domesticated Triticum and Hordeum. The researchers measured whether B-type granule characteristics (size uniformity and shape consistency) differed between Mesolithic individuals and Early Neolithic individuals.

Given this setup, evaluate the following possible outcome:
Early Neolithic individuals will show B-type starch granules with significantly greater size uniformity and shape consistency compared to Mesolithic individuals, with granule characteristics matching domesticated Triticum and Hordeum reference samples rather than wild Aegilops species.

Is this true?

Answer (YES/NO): YES